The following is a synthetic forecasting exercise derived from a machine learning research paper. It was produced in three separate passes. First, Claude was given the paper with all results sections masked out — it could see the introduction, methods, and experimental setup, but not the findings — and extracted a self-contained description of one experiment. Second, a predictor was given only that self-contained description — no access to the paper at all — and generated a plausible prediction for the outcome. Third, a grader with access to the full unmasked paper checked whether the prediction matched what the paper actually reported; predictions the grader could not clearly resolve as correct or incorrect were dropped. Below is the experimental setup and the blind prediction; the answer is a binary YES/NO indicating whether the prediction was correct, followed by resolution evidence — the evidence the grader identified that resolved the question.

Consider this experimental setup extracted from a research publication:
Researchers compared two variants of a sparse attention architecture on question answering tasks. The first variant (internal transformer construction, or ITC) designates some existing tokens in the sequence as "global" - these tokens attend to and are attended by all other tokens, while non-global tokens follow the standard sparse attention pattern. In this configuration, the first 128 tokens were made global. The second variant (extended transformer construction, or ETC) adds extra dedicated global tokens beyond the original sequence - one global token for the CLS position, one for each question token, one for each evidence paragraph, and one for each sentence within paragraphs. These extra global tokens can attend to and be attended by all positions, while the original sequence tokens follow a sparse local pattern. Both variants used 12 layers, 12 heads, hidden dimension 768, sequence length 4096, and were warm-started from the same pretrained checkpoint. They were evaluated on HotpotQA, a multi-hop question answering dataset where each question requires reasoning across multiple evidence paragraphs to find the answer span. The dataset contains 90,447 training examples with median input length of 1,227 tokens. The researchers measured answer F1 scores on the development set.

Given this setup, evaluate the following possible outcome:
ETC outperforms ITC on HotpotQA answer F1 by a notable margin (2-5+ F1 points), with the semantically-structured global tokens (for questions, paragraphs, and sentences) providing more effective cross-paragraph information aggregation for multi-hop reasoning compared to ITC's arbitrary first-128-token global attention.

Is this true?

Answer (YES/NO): NO